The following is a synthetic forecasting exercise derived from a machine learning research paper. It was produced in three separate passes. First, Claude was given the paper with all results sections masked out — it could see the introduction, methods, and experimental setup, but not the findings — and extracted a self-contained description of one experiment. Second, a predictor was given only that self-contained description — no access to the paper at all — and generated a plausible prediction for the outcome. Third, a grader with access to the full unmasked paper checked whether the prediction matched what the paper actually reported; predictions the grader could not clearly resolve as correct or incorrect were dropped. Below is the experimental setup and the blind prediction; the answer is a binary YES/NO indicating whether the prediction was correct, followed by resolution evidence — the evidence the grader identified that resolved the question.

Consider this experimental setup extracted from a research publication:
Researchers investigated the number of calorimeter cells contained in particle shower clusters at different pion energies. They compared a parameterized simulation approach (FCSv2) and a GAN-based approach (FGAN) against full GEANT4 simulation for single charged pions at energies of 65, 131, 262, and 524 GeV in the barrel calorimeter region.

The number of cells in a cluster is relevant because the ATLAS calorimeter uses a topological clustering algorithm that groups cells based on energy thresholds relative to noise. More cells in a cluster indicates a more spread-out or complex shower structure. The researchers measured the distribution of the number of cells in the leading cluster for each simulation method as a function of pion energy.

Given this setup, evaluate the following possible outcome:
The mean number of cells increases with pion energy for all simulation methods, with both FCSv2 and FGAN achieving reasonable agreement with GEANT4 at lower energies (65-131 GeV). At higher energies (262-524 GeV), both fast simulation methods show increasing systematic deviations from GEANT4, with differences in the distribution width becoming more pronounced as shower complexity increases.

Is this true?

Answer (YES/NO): NO